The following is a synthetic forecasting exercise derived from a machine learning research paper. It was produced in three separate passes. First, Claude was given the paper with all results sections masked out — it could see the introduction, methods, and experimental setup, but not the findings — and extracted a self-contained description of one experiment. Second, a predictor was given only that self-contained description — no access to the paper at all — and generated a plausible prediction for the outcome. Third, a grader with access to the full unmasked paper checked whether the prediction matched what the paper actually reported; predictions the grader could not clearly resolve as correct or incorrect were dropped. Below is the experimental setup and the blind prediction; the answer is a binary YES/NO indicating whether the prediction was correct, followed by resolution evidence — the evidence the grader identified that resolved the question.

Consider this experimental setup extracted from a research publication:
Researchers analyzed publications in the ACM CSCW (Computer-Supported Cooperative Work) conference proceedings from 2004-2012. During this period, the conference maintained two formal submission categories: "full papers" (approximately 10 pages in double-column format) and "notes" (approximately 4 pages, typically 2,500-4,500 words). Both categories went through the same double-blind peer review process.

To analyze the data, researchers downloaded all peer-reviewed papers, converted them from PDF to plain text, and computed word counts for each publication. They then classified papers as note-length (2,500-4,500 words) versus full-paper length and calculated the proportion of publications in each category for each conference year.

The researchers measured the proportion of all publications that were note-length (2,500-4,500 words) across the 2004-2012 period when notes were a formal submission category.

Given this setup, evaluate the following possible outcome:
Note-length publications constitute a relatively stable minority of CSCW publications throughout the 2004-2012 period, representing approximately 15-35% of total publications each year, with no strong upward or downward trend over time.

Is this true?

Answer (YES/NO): NO